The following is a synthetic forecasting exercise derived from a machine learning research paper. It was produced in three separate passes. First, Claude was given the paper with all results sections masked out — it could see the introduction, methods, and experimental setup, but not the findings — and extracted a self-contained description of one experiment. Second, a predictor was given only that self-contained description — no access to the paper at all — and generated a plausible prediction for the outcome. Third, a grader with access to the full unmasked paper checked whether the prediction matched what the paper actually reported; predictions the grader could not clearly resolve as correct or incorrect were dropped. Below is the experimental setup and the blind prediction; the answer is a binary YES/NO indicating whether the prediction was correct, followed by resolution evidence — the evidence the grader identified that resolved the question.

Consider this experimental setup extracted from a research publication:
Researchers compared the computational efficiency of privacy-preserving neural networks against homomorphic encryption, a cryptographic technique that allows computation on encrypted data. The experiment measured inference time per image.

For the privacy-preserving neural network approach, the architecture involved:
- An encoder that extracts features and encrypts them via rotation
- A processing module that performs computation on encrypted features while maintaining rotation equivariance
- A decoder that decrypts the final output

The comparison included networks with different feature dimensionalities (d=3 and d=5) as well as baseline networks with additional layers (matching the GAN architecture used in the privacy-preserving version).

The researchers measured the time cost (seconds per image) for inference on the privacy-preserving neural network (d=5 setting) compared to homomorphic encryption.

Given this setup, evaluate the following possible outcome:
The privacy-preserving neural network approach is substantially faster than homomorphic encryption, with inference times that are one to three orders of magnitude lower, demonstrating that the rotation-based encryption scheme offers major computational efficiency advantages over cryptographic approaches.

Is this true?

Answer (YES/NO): YES